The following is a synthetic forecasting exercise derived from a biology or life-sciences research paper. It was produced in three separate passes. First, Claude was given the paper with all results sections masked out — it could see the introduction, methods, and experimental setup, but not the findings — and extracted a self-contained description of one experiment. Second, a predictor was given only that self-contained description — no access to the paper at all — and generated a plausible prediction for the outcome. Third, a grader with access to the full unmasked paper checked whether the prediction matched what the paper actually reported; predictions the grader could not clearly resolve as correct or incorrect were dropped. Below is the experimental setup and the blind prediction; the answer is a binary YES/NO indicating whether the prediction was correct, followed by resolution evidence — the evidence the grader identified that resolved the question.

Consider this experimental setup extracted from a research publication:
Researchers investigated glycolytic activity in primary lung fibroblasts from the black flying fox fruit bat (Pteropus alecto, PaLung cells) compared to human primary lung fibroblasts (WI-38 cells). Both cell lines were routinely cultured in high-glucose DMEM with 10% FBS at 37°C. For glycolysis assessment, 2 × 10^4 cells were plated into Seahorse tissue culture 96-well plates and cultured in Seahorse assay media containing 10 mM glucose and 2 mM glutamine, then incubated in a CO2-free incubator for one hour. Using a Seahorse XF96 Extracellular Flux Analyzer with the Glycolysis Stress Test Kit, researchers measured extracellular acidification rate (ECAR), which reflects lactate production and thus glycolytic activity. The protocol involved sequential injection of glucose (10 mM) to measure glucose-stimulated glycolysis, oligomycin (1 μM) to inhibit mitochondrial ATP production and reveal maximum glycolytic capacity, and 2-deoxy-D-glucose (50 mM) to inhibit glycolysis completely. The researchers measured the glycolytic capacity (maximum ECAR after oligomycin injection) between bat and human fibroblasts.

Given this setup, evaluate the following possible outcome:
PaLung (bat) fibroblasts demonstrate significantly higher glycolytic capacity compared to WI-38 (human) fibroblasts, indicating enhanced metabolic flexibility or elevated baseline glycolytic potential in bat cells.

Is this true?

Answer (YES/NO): NO